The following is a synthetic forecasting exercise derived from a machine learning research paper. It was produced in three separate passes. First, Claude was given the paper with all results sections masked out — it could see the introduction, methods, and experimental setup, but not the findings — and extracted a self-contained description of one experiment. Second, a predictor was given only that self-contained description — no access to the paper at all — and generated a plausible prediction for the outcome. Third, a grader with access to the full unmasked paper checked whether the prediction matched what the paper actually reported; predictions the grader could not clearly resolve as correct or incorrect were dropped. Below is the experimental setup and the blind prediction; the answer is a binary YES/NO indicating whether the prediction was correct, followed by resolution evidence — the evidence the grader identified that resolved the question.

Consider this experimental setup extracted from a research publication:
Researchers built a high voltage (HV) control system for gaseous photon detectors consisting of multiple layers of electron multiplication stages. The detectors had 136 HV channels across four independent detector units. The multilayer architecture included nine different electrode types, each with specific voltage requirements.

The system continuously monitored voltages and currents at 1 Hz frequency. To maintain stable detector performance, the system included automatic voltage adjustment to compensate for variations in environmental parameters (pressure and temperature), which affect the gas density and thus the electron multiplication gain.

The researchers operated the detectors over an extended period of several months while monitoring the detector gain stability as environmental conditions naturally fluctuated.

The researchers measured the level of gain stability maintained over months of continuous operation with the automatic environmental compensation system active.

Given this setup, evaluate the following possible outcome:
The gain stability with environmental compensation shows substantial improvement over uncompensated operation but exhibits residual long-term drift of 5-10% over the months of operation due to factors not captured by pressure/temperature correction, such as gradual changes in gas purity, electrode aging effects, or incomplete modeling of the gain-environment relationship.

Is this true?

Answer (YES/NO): NO